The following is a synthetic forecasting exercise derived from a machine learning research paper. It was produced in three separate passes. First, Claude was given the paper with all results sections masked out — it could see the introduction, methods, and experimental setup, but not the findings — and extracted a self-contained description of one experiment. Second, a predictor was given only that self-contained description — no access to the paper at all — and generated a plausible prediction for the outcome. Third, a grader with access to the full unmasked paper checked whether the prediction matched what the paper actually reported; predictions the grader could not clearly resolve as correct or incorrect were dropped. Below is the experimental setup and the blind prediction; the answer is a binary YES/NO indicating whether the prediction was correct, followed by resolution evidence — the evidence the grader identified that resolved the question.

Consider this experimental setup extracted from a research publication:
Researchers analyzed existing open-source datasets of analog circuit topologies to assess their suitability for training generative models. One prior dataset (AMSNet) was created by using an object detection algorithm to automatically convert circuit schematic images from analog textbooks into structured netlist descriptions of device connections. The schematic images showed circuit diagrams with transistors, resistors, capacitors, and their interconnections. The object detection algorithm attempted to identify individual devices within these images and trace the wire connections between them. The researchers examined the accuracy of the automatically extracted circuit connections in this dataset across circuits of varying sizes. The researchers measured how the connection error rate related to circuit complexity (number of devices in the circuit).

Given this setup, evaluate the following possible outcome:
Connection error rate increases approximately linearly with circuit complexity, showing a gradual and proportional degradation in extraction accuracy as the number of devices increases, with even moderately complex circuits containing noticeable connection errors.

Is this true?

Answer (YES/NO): NO